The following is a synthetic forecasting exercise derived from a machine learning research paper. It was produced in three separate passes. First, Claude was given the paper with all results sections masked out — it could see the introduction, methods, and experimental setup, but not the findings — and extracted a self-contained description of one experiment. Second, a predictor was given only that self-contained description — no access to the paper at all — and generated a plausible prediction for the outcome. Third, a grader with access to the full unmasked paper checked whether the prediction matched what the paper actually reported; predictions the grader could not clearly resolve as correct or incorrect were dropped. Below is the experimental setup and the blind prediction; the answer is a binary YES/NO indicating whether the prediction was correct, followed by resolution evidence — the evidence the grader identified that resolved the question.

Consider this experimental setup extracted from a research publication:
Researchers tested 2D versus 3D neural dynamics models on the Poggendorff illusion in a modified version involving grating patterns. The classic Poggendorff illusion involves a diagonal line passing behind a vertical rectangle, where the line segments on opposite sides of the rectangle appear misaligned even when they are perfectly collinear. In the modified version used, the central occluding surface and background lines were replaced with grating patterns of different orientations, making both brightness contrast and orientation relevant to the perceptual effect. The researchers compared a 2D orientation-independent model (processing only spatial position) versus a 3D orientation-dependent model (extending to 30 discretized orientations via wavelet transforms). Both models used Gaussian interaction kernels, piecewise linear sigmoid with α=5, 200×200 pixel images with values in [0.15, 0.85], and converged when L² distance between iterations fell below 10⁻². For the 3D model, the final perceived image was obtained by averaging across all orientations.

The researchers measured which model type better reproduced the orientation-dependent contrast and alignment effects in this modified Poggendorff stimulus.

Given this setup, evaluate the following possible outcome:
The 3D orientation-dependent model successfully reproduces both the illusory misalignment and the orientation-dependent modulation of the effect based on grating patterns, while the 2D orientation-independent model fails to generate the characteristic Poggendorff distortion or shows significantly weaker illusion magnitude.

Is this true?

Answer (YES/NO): NO